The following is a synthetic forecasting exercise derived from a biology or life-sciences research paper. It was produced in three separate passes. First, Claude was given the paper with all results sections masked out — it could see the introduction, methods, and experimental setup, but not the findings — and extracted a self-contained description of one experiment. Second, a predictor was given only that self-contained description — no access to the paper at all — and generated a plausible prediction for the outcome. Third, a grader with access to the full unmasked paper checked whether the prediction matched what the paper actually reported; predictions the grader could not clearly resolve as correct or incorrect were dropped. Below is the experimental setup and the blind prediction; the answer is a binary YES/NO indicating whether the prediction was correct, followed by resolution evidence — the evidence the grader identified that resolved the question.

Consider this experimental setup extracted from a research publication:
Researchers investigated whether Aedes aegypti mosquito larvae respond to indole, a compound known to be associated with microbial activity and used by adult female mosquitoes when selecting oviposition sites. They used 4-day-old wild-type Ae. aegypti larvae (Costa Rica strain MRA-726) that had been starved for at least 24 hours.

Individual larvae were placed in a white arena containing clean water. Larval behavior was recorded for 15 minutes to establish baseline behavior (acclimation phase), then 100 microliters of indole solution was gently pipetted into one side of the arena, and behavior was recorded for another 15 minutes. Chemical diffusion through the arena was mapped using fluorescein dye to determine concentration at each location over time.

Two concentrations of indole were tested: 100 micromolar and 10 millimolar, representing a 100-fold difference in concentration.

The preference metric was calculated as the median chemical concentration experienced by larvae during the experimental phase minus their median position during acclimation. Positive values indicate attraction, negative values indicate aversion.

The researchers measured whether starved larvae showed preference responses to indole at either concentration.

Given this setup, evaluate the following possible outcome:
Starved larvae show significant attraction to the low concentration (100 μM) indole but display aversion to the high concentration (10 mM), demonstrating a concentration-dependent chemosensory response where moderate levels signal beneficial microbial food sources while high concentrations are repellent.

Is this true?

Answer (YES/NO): NO